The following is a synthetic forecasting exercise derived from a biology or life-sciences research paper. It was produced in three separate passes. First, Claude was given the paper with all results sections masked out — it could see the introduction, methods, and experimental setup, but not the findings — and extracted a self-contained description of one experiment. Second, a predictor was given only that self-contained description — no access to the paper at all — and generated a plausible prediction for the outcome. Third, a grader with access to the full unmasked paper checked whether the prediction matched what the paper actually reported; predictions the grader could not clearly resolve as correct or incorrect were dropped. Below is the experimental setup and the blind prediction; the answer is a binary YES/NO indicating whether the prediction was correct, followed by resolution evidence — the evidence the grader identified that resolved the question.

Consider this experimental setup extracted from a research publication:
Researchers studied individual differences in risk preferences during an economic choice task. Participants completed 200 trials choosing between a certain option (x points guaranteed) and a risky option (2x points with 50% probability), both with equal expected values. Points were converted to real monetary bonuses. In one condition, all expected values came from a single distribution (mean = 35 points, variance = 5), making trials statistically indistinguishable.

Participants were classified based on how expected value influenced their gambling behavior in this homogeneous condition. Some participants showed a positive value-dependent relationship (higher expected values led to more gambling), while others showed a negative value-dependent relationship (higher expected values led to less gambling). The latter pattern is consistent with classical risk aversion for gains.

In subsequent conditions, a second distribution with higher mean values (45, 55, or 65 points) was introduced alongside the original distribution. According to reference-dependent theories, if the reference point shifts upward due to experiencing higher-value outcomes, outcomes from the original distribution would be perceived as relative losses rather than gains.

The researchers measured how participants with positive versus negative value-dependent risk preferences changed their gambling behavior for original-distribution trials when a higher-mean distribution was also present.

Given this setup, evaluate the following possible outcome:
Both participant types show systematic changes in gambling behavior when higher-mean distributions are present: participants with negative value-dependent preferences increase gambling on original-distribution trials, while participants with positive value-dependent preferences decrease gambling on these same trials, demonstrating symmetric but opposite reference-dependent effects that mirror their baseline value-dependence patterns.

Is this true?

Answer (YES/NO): NO